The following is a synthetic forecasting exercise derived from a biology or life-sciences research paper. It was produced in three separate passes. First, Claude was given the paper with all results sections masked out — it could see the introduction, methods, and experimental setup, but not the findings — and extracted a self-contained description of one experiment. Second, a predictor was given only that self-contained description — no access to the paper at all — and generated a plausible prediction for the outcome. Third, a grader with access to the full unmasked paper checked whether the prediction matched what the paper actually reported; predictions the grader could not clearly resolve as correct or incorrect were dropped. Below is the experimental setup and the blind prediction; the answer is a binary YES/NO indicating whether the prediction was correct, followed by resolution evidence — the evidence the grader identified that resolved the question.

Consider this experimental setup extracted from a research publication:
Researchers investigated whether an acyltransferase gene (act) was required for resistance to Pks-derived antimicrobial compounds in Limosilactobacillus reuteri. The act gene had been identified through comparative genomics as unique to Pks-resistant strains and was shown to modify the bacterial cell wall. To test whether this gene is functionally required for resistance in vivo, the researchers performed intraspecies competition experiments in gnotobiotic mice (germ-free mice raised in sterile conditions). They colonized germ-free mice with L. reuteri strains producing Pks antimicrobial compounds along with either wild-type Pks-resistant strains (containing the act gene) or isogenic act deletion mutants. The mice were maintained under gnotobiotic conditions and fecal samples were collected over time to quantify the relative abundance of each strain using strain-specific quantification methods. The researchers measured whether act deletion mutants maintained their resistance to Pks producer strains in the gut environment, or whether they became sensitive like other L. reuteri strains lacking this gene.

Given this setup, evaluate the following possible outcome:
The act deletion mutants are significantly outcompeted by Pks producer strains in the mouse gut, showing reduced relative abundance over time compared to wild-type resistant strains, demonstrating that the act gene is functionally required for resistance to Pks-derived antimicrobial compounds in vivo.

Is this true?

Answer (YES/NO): YES